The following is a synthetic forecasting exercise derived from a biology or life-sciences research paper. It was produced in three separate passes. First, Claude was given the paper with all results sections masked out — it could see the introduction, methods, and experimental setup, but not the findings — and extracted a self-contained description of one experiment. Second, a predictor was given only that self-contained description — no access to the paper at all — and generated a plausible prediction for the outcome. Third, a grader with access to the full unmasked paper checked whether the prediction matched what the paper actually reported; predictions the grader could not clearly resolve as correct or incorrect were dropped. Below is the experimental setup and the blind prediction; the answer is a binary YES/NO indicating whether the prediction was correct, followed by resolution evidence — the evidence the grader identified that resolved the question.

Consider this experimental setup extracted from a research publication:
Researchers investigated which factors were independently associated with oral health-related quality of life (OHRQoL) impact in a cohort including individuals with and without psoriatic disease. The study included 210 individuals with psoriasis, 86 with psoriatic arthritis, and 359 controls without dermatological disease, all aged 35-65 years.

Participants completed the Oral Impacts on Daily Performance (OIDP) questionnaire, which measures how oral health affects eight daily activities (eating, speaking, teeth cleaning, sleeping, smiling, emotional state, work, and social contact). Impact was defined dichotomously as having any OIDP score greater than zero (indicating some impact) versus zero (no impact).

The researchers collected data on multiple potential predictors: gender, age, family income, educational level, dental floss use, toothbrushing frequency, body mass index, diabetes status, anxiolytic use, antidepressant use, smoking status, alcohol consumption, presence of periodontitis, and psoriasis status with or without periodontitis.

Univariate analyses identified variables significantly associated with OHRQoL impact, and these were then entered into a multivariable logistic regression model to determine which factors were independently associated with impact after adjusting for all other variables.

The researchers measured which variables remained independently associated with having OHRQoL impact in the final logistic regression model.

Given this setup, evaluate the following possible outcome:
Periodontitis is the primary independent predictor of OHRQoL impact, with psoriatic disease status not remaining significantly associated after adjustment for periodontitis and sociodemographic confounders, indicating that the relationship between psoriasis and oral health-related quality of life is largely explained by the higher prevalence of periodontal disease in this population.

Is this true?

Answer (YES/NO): YES